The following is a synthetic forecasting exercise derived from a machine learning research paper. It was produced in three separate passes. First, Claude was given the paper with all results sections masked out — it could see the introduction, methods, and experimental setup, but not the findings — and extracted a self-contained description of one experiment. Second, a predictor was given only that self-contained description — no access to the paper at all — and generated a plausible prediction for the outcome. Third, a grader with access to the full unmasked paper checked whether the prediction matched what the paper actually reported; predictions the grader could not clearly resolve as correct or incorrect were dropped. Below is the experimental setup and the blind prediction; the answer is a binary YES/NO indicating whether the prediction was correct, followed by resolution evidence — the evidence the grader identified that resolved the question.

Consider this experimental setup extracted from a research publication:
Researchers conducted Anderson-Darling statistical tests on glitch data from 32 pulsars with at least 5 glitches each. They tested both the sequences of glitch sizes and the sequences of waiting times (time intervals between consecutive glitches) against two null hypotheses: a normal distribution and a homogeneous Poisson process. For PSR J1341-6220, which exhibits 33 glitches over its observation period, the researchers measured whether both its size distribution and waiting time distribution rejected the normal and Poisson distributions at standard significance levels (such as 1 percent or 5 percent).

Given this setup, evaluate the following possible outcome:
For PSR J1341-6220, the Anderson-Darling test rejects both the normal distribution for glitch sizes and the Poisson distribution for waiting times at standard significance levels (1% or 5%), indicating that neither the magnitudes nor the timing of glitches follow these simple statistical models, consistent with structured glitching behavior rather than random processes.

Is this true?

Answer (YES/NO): YES